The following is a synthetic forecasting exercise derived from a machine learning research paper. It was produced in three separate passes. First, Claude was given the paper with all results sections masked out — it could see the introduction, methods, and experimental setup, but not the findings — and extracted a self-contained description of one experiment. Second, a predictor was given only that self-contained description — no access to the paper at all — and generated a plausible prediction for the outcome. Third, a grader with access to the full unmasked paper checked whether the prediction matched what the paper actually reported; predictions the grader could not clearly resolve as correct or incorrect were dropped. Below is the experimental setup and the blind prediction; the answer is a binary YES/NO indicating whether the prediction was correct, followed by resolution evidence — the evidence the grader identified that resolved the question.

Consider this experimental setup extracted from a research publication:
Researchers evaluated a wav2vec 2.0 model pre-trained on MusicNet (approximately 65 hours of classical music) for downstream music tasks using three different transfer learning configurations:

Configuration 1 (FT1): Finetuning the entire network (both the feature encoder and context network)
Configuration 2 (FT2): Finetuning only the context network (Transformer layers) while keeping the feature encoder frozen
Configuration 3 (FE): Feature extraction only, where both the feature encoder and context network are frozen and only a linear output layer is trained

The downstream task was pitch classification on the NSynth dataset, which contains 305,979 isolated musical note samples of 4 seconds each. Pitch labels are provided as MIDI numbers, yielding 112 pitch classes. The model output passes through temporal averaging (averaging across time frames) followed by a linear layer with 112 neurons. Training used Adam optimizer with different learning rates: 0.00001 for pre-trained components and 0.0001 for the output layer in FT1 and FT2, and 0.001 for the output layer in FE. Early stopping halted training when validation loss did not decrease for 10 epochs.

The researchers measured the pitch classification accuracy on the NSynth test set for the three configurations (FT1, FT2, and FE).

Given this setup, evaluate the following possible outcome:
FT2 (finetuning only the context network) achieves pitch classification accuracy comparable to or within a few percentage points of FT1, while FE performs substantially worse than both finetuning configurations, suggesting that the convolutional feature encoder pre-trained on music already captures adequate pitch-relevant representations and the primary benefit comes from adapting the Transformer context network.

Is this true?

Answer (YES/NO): NO